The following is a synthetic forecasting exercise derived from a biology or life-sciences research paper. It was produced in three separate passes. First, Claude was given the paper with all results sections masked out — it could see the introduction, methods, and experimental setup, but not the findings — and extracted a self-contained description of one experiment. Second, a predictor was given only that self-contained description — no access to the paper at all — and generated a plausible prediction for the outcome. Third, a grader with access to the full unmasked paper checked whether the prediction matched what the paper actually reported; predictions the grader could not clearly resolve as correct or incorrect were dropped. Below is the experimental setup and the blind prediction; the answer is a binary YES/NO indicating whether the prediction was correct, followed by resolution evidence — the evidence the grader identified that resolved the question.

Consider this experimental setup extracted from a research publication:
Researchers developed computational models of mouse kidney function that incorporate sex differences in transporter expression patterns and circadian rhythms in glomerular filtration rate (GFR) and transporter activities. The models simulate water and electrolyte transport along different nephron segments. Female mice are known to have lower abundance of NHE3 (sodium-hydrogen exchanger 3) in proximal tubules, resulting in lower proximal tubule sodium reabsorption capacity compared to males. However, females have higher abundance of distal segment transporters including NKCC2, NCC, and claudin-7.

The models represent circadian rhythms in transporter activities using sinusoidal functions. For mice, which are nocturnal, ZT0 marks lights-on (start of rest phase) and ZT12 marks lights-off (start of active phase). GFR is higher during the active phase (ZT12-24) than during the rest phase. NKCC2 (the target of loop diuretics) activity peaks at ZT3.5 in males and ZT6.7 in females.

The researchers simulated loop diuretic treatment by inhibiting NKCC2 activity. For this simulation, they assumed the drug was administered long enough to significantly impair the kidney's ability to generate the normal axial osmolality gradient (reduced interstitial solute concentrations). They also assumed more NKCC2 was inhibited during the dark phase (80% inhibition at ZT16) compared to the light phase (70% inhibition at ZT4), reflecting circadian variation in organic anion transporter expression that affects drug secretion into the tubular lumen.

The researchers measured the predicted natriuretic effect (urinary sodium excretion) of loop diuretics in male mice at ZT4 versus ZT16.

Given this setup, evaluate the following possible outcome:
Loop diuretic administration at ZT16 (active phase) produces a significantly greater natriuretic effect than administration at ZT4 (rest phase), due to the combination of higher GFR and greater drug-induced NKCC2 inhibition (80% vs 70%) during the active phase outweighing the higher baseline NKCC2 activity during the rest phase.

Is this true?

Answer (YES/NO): YES